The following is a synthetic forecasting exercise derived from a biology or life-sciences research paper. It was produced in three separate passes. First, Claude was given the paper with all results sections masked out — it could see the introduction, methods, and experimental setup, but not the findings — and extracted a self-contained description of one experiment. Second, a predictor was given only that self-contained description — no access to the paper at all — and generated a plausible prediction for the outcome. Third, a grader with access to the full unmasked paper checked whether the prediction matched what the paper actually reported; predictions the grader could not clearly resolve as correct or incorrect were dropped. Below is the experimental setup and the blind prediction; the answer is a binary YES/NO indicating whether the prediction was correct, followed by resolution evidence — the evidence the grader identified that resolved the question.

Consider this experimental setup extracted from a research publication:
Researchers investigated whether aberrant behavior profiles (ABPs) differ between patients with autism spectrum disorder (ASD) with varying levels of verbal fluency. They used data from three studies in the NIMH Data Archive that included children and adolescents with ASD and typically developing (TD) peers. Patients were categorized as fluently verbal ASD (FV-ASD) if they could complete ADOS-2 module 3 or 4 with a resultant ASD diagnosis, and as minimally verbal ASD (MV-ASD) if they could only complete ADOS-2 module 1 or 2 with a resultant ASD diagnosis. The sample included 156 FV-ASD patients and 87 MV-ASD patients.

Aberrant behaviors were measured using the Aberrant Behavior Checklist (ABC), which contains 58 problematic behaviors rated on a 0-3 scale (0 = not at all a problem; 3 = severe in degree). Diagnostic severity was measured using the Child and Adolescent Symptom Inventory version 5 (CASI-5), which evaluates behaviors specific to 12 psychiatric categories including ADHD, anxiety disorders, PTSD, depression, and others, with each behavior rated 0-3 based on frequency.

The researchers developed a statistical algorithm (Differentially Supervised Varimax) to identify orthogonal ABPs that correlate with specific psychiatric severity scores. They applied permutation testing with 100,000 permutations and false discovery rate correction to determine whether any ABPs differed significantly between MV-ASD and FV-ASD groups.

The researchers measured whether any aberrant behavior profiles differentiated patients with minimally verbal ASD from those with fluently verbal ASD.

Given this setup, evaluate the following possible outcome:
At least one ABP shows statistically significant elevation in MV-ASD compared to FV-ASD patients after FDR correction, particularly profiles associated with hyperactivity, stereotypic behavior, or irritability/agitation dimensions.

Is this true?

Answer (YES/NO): NO